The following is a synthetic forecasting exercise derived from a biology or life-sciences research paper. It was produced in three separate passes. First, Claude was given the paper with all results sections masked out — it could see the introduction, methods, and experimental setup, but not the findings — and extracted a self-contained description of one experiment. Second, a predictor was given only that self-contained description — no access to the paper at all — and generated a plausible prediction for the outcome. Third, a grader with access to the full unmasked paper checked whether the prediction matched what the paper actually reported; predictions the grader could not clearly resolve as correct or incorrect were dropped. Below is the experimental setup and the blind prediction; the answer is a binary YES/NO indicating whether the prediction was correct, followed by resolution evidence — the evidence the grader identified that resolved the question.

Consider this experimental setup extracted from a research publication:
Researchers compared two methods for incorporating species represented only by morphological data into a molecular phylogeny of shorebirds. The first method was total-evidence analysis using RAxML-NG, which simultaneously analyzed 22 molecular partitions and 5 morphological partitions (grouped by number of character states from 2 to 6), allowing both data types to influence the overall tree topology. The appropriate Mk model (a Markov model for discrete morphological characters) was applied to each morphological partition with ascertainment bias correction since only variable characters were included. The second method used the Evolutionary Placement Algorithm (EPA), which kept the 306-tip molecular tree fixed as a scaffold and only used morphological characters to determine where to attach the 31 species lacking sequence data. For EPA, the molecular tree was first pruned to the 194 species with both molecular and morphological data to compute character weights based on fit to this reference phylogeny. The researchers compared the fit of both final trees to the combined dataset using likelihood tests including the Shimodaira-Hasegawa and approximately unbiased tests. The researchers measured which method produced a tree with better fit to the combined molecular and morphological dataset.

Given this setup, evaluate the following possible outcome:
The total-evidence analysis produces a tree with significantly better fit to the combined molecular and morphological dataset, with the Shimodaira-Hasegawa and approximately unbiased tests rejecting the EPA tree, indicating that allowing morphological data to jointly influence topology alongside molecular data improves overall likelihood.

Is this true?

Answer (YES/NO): YES